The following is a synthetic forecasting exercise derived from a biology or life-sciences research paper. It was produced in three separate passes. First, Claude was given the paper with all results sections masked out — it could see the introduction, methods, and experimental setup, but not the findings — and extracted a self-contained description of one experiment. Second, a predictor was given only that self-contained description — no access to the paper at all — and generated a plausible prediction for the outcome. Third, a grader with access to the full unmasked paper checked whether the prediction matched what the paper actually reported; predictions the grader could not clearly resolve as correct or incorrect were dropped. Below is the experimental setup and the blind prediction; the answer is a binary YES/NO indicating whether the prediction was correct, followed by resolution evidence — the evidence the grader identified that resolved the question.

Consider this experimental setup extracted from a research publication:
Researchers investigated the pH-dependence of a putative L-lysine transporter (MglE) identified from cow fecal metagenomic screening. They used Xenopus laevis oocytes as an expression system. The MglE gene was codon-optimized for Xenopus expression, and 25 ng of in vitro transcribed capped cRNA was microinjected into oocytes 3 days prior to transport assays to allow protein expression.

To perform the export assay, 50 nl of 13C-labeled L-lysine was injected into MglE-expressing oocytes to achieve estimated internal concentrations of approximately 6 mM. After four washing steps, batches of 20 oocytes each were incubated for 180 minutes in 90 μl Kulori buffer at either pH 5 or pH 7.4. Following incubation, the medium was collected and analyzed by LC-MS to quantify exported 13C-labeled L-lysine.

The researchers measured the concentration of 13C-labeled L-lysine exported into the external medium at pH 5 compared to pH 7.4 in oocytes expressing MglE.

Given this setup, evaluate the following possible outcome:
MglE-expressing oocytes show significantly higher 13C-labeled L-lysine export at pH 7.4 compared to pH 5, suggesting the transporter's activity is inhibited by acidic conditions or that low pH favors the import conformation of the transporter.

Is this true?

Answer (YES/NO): NO